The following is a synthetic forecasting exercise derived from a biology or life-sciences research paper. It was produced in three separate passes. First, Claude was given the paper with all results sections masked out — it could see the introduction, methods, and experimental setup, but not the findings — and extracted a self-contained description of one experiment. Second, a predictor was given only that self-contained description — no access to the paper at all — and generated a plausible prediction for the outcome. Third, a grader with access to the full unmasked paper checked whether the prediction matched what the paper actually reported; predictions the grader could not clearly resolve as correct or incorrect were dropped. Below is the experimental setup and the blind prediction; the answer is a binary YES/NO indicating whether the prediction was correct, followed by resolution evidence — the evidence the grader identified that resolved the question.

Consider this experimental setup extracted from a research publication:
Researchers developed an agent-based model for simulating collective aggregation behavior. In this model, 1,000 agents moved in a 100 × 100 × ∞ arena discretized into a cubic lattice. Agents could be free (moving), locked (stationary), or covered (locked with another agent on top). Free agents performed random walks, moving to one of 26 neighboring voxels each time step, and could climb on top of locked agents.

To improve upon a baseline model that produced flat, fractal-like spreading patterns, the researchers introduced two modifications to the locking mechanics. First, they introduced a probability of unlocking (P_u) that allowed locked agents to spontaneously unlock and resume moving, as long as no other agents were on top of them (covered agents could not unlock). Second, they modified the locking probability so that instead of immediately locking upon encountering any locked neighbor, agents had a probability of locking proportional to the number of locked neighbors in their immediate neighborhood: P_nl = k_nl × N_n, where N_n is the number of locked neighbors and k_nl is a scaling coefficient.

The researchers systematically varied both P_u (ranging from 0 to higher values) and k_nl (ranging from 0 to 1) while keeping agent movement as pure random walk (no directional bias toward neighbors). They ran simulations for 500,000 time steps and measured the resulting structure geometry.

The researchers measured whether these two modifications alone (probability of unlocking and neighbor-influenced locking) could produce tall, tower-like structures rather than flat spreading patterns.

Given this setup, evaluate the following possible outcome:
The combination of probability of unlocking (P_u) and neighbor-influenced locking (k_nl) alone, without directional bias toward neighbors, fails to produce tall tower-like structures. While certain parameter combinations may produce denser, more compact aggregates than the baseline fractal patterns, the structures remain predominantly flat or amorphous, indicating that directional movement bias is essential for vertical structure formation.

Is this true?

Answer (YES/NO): YES